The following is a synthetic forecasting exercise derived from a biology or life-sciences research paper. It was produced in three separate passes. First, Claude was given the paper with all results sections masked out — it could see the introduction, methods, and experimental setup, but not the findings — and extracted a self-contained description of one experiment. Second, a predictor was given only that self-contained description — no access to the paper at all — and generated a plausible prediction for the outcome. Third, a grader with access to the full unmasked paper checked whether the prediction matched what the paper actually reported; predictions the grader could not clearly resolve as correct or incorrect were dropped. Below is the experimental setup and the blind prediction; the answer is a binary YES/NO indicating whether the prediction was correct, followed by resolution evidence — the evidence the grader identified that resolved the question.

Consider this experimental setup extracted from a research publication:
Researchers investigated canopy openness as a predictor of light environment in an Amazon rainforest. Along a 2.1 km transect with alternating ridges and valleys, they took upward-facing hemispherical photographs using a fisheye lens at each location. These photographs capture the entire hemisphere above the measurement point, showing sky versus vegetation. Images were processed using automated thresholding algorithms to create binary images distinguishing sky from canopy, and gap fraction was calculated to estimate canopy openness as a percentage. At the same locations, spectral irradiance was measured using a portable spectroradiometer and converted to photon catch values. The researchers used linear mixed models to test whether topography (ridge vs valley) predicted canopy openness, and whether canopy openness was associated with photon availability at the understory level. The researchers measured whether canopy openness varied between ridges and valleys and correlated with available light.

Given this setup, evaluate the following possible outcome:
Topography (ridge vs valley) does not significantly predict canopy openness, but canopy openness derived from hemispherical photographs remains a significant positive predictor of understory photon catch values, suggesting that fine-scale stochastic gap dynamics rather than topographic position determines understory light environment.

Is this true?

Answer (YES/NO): NO